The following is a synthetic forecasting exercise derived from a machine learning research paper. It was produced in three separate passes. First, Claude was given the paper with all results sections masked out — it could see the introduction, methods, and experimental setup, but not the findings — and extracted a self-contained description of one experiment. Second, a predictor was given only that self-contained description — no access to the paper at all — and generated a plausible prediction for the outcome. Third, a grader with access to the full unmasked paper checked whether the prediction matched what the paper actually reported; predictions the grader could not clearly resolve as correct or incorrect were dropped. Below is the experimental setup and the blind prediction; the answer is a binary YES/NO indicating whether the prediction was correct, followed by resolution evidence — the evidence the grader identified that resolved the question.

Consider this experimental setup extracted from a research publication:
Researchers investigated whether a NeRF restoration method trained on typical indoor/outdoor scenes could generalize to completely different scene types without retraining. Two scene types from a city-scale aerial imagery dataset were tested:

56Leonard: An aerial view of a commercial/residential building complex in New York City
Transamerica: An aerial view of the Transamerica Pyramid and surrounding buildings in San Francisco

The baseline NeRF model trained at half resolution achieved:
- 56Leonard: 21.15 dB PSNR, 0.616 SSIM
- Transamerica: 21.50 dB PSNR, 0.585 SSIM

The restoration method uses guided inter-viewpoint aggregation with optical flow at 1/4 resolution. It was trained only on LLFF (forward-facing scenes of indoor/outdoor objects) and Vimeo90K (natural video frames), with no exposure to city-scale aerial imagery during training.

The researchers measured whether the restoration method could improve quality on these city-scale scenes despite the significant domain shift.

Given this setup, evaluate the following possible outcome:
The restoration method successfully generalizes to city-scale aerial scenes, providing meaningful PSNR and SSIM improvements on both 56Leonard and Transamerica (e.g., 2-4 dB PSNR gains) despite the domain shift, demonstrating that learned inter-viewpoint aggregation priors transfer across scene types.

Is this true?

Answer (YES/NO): NO